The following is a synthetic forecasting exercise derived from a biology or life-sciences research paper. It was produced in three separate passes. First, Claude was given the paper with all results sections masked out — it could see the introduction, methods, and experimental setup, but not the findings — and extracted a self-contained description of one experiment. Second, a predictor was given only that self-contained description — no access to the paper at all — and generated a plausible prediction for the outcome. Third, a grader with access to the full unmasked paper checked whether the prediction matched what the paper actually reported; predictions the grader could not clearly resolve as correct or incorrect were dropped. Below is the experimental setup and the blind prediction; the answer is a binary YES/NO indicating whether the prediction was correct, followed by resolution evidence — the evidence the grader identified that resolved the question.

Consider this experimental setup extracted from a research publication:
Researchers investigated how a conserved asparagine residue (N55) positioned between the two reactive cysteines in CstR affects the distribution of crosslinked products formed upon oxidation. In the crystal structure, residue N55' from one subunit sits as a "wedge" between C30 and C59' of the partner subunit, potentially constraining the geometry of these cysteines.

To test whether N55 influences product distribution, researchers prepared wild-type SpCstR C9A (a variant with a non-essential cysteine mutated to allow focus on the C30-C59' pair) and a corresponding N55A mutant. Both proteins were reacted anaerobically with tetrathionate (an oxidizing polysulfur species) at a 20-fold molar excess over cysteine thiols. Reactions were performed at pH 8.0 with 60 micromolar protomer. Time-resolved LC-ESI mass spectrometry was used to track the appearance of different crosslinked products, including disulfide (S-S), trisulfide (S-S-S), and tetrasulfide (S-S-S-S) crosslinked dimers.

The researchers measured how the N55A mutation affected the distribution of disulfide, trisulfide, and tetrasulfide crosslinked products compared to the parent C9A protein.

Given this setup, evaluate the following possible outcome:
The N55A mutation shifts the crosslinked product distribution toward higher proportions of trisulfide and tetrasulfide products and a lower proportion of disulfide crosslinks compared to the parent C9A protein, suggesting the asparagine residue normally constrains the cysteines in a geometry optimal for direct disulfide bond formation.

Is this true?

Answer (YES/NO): YES